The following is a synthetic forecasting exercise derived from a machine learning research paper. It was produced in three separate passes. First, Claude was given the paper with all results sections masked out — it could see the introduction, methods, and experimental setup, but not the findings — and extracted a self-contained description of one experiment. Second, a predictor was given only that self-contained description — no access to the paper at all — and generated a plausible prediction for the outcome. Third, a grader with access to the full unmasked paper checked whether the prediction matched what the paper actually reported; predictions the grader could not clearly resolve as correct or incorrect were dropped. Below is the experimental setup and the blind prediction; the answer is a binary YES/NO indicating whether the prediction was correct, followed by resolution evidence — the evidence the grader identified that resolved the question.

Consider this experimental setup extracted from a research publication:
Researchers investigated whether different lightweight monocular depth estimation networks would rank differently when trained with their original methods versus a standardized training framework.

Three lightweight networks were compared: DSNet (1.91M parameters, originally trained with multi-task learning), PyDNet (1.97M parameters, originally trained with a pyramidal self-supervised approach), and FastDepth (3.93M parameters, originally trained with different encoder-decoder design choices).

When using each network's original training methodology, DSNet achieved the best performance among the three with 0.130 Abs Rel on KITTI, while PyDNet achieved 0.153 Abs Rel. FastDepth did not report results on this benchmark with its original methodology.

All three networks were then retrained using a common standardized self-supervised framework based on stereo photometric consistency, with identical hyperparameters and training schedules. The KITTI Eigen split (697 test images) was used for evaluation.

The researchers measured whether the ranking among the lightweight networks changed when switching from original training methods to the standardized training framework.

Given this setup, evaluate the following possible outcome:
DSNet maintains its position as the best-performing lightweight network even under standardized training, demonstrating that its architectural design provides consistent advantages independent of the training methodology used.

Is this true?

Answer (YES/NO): NO